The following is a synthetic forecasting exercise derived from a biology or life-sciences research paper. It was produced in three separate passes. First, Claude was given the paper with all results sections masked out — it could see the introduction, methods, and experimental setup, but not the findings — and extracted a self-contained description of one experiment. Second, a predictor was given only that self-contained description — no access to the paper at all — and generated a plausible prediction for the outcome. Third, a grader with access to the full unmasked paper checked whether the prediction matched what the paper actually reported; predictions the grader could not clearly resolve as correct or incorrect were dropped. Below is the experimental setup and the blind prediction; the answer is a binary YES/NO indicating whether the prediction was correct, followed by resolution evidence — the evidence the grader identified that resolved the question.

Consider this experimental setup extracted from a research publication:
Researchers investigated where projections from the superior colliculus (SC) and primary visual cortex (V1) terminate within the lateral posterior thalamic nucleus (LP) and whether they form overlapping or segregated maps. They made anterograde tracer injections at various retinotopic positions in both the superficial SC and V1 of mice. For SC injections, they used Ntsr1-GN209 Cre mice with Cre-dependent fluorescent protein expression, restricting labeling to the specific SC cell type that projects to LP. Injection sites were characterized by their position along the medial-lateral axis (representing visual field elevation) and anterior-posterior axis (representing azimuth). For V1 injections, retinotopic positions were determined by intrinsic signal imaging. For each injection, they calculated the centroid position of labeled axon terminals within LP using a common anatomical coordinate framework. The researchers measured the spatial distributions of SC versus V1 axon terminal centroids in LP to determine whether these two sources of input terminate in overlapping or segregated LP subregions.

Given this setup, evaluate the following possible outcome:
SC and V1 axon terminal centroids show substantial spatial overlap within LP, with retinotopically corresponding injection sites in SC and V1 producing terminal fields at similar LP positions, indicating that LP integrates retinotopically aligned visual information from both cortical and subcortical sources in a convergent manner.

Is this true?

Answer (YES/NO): NO